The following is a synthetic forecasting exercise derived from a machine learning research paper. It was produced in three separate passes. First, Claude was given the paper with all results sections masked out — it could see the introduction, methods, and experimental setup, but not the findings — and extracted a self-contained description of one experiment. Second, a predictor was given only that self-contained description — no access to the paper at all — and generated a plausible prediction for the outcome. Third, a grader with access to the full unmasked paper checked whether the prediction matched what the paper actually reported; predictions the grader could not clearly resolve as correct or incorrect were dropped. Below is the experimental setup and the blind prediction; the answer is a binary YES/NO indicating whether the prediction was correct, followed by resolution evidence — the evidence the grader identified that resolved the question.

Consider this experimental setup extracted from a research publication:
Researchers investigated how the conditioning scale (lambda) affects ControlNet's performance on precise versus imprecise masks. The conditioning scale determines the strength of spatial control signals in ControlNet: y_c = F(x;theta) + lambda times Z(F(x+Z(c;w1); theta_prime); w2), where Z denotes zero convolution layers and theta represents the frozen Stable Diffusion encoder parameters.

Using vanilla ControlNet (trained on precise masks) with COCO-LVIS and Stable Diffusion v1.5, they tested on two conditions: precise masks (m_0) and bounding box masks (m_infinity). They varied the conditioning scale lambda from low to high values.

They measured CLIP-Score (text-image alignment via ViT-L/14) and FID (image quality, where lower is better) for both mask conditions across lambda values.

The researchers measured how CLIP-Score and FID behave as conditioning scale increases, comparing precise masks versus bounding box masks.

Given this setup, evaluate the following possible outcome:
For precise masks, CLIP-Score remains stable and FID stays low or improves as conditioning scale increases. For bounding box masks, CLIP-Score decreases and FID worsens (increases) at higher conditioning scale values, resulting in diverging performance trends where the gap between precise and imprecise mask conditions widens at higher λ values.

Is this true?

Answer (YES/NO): NO